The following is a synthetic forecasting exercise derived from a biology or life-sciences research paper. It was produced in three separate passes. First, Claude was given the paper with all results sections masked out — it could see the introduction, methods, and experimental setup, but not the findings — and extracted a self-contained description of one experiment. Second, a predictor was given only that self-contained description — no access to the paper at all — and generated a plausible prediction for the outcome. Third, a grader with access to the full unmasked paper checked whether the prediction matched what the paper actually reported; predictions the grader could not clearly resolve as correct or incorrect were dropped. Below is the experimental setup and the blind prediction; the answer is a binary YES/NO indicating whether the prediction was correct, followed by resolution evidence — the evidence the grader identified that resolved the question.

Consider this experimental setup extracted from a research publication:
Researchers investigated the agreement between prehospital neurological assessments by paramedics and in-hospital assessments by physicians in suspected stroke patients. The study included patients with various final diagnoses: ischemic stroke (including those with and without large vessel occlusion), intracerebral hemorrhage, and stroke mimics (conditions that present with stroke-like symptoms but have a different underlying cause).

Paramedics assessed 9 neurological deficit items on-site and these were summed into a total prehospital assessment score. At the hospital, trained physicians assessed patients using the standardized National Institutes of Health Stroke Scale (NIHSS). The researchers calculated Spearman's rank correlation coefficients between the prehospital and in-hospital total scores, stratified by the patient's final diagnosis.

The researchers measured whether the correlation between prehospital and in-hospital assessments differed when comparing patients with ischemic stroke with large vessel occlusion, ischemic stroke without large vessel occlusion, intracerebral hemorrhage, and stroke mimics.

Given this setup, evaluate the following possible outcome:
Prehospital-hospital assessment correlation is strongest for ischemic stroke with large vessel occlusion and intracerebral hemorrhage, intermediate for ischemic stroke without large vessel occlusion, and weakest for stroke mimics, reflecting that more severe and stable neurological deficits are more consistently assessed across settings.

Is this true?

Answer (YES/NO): YES